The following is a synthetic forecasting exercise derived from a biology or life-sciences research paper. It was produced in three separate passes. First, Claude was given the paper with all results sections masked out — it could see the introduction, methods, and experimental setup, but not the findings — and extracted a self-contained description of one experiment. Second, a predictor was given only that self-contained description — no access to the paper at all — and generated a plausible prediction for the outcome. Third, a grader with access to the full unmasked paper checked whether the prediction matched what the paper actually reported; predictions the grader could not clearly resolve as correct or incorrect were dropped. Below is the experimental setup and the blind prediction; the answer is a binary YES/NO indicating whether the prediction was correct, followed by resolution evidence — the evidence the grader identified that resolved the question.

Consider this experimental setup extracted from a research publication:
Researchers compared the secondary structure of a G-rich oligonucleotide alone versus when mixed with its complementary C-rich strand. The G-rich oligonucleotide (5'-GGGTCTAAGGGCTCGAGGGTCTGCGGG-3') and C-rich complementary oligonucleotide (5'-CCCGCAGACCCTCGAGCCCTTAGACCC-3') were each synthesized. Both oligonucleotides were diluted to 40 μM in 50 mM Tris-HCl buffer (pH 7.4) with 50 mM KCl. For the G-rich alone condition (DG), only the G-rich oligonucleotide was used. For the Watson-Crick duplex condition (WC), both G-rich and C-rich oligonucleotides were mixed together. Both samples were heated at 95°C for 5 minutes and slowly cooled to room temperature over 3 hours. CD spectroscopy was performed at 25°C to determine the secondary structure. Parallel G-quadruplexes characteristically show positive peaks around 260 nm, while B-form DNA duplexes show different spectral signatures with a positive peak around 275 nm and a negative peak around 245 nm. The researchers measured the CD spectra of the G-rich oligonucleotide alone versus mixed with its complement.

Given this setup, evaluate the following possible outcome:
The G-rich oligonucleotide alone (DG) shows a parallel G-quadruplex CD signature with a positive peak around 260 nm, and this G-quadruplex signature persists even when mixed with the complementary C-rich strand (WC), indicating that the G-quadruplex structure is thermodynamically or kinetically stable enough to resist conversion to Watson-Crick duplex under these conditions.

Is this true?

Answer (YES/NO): NO